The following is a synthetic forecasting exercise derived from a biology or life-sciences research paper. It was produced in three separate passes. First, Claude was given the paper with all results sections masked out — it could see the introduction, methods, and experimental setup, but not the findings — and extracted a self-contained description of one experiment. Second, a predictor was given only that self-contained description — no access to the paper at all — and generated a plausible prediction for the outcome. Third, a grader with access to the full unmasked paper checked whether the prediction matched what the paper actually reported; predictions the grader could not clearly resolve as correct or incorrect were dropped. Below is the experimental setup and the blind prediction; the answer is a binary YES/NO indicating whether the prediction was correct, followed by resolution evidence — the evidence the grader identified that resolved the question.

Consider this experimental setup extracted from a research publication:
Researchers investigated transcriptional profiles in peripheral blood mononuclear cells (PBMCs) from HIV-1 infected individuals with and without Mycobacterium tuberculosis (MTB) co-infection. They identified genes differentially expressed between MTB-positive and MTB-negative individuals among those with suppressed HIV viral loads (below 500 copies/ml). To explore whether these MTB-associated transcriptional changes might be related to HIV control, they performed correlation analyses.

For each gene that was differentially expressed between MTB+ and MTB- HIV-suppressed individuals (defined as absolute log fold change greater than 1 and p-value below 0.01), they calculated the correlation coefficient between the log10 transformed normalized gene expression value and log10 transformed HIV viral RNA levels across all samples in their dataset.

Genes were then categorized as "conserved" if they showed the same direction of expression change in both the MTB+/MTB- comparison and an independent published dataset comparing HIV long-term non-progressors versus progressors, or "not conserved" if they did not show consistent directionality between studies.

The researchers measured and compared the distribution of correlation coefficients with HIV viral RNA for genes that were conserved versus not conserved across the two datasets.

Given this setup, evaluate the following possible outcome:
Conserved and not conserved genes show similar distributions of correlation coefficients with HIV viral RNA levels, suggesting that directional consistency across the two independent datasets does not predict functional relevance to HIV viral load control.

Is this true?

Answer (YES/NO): NO